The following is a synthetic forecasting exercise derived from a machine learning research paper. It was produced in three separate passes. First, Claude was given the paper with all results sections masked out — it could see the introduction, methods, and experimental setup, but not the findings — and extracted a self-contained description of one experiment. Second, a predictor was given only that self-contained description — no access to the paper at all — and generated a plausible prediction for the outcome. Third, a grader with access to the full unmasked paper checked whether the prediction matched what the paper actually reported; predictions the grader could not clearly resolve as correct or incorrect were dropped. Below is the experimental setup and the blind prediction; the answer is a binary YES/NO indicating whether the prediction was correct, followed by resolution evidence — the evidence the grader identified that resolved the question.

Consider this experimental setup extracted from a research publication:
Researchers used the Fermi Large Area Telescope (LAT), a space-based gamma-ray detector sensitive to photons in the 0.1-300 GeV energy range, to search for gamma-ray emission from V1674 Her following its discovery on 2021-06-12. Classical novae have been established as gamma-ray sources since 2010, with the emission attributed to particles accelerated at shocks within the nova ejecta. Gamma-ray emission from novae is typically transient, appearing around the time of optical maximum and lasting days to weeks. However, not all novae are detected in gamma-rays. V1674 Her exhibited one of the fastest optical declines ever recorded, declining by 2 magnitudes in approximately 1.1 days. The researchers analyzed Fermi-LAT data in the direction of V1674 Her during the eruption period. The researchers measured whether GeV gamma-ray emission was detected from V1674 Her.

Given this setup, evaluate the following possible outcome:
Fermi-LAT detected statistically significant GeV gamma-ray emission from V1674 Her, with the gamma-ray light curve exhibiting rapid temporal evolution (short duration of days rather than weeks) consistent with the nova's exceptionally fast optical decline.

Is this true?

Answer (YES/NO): NO